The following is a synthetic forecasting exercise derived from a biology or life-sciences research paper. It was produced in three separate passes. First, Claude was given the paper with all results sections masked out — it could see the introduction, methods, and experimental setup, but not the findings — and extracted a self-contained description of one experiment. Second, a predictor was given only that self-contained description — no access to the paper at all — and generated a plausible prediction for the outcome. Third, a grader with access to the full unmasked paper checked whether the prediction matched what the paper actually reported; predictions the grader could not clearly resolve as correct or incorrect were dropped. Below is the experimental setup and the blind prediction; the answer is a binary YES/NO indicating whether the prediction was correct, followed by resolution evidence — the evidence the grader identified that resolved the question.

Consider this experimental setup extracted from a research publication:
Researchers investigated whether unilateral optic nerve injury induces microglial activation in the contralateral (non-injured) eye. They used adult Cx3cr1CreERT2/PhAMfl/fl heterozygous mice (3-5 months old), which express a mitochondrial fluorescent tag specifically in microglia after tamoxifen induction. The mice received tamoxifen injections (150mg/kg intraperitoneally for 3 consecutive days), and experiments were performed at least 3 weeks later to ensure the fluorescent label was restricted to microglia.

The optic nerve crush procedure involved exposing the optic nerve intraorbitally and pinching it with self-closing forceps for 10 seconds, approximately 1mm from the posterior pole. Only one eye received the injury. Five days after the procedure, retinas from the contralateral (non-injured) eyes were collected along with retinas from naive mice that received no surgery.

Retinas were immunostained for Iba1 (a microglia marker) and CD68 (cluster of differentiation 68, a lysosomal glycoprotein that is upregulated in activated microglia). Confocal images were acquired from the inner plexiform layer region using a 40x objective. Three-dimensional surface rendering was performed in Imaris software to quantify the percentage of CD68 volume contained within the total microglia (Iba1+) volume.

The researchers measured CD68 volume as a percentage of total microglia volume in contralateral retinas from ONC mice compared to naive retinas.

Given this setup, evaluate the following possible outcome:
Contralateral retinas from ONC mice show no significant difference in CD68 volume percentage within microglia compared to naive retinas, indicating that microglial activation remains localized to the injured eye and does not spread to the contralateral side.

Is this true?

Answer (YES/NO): NO